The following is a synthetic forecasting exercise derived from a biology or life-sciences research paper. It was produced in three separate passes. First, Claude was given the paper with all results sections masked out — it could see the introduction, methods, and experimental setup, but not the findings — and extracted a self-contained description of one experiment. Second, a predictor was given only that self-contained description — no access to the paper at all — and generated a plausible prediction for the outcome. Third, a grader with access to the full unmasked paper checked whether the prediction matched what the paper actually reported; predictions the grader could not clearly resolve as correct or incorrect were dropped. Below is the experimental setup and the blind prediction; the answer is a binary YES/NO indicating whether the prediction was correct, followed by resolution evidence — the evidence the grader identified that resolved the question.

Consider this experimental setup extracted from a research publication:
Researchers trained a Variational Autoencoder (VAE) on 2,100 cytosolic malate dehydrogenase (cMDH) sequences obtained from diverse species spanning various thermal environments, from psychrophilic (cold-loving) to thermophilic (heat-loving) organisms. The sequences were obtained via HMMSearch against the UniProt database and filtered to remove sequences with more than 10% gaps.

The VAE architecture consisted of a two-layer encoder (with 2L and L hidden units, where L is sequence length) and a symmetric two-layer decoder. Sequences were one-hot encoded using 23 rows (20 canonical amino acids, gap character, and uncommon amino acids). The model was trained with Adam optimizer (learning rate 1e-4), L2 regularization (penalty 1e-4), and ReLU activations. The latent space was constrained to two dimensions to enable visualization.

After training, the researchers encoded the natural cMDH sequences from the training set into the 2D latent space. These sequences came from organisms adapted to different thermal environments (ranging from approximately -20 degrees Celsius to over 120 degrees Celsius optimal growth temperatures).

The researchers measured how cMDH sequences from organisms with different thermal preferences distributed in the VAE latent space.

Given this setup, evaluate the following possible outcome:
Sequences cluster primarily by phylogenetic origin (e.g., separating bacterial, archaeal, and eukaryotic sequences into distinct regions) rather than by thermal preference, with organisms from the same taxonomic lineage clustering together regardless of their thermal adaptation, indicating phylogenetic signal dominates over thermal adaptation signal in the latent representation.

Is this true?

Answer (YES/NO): NO